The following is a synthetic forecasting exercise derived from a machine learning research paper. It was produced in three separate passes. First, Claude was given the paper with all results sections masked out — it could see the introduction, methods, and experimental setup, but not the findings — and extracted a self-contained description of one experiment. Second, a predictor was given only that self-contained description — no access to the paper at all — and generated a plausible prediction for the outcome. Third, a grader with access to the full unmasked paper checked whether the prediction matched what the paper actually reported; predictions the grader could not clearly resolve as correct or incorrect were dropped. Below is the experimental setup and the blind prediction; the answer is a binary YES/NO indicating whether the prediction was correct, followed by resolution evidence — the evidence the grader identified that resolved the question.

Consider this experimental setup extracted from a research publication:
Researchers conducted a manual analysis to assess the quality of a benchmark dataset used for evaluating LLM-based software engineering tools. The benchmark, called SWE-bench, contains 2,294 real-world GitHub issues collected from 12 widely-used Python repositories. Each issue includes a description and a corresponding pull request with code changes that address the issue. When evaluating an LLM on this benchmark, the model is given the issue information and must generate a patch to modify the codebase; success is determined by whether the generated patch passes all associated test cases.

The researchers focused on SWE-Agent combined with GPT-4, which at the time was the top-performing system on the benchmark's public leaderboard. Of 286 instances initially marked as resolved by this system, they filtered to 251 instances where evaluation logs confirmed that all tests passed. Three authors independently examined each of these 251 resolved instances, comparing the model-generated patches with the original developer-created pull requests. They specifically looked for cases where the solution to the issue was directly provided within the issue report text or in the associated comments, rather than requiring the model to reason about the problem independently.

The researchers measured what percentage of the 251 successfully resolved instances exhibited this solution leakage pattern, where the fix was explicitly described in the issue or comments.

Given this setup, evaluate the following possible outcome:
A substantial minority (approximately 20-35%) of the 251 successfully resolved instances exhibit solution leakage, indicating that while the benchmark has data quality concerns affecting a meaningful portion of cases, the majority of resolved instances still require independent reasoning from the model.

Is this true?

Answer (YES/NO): YES